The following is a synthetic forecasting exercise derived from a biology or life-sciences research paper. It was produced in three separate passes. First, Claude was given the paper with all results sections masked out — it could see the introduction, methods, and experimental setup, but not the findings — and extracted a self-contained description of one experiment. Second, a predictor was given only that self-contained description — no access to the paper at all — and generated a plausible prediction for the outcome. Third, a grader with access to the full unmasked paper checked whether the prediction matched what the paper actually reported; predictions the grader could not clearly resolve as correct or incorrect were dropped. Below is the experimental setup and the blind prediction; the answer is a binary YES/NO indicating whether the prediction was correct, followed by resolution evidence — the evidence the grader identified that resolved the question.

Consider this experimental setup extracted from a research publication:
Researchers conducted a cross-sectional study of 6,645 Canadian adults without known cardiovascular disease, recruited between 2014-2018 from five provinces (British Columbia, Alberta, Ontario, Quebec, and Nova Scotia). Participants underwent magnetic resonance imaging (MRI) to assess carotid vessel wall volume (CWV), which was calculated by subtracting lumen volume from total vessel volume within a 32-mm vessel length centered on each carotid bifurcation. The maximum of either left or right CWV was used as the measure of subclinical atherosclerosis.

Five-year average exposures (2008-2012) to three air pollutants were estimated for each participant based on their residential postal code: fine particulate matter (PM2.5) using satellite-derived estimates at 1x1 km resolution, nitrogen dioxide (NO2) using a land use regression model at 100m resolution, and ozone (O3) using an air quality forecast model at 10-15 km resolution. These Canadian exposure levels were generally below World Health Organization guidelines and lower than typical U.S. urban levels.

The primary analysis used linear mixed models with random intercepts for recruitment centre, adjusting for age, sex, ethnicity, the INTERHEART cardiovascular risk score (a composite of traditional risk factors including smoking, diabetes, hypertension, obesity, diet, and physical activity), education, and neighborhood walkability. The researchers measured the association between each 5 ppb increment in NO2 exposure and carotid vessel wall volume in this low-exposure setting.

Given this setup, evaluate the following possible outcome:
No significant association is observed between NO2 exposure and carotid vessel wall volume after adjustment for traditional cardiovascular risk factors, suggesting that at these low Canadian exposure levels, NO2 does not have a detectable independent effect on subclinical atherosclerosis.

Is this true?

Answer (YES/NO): NO